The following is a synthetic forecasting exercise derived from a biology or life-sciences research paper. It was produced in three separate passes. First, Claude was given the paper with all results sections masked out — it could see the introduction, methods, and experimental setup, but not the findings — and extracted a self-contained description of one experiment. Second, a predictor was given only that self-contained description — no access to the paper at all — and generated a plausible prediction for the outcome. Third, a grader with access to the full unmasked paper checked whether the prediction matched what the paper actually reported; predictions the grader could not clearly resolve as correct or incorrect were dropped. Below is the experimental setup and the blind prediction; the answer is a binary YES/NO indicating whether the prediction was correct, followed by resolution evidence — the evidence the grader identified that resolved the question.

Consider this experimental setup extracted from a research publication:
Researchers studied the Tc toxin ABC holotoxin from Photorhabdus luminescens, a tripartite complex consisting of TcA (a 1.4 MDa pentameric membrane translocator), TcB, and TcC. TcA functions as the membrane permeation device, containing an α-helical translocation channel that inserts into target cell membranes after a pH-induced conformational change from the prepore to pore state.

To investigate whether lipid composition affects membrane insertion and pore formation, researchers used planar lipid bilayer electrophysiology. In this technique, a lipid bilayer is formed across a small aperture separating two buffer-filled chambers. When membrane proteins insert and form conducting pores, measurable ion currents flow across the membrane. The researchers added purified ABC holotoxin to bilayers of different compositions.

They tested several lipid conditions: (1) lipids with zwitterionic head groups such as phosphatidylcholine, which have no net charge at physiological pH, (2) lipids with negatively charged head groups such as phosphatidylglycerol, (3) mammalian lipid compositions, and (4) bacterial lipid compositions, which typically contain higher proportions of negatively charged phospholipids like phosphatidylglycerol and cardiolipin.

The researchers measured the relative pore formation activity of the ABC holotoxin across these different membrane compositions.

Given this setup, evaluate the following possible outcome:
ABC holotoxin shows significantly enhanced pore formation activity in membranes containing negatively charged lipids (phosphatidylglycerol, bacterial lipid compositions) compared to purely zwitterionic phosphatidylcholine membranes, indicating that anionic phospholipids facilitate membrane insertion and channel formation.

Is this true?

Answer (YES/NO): NO